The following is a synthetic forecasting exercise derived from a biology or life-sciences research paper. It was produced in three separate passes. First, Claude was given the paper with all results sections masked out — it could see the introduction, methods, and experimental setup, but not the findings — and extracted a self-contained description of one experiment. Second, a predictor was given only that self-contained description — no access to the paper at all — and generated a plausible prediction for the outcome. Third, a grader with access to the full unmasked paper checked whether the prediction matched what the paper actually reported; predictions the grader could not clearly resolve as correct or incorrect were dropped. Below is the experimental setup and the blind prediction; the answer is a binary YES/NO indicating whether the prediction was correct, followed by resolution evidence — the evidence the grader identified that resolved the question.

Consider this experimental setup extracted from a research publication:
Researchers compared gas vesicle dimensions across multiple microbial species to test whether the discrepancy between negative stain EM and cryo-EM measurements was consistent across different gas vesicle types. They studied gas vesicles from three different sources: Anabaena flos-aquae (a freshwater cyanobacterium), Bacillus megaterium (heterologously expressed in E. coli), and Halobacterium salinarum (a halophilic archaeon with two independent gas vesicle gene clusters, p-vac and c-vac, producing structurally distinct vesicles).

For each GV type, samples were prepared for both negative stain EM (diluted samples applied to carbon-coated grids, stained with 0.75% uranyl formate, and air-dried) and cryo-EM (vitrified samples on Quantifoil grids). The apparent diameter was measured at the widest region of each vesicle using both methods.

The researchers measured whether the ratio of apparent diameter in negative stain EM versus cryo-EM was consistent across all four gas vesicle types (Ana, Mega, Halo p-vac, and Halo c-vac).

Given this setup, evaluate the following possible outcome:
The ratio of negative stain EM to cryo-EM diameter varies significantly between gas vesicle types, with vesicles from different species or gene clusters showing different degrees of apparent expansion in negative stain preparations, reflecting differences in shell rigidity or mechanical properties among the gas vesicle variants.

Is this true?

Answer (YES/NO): YES